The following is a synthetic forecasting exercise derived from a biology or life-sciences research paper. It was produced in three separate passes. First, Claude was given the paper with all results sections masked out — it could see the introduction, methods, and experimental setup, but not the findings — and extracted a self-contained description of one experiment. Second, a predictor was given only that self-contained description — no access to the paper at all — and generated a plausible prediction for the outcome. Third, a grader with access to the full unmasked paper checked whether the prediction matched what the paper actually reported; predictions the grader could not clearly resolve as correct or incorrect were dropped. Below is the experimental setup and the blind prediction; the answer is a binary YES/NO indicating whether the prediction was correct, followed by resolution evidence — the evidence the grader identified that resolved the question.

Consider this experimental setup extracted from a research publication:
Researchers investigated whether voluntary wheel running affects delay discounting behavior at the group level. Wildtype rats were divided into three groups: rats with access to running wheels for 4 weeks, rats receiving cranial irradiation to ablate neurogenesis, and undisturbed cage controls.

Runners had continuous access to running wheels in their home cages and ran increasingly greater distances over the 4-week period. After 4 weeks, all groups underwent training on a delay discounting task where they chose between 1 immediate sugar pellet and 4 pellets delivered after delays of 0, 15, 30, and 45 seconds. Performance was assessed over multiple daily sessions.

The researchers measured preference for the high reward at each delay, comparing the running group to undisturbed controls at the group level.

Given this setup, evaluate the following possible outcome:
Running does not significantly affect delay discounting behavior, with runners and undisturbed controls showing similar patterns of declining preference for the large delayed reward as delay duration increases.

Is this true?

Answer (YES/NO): YES